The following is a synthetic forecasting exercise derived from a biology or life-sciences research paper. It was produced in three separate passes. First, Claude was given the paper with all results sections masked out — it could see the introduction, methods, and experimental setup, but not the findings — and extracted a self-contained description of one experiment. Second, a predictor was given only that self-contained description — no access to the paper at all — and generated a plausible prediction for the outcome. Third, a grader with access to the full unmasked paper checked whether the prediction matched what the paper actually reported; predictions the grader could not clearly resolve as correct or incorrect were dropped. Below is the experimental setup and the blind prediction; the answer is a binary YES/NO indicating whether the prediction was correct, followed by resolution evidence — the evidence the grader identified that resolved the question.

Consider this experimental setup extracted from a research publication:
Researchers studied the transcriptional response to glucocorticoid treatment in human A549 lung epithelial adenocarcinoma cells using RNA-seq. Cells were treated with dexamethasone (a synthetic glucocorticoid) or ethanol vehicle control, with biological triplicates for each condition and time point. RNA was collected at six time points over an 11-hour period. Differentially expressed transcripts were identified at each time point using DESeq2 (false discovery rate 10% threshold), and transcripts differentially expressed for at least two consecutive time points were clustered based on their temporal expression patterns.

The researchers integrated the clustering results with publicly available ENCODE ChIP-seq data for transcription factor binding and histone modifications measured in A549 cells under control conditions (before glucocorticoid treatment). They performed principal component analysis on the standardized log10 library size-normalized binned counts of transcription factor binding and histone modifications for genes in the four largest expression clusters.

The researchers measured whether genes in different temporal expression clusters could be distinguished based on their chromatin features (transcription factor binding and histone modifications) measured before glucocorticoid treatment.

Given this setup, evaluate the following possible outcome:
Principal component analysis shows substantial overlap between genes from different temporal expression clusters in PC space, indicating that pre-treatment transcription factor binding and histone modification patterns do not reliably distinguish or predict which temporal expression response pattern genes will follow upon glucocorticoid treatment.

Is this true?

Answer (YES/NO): NO